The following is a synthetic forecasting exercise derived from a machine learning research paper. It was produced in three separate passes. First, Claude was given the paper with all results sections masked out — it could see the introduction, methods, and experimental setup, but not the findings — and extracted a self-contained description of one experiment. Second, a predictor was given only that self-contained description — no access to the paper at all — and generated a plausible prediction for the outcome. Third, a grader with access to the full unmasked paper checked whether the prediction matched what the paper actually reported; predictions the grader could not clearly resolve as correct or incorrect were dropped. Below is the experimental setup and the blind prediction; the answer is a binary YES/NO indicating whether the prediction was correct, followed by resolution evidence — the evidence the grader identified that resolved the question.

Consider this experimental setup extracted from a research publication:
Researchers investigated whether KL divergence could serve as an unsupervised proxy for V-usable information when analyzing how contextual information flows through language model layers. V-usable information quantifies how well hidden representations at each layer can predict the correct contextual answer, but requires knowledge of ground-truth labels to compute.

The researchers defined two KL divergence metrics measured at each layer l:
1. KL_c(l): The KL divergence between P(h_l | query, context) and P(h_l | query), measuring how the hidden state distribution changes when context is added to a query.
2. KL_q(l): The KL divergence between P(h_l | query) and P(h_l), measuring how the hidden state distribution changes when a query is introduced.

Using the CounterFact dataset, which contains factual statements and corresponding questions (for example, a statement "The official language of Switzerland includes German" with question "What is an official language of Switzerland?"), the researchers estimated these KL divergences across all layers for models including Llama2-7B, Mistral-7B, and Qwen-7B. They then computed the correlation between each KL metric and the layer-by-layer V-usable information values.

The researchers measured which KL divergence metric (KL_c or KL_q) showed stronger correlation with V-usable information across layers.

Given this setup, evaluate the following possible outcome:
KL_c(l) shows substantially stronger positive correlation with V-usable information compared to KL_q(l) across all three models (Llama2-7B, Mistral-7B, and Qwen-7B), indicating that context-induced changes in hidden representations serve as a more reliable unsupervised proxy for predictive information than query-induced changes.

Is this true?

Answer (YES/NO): YES